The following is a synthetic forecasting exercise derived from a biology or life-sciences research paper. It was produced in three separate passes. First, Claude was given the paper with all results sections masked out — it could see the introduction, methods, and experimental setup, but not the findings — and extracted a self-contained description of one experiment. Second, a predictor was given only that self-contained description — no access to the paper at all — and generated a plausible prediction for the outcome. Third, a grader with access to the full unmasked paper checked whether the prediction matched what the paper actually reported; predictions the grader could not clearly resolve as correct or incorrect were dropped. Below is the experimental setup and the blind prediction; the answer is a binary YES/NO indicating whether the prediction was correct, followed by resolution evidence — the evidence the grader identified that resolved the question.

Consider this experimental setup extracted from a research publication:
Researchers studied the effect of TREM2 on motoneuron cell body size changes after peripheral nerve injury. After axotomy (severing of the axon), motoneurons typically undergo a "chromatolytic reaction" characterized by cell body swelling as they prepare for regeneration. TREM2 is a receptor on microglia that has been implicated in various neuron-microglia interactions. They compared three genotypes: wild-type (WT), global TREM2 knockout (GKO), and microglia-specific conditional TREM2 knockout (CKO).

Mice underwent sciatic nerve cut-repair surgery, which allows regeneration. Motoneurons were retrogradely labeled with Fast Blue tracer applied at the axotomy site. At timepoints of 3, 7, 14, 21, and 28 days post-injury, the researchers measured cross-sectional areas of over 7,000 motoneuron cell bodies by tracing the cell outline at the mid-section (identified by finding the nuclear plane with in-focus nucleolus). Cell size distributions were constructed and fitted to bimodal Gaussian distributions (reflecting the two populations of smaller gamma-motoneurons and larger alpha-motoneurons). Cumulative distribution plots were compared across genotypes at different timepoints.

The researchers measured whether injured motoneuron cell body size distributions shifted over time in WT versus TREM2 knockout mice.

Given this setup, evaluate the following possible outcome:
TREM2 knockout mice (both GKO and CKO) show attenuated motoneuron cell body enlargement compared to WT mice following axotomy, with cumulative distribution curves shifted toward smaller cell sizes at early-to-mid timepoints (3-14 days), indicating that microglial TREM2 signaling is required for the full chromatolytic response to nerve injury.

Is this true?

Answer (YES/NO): YES